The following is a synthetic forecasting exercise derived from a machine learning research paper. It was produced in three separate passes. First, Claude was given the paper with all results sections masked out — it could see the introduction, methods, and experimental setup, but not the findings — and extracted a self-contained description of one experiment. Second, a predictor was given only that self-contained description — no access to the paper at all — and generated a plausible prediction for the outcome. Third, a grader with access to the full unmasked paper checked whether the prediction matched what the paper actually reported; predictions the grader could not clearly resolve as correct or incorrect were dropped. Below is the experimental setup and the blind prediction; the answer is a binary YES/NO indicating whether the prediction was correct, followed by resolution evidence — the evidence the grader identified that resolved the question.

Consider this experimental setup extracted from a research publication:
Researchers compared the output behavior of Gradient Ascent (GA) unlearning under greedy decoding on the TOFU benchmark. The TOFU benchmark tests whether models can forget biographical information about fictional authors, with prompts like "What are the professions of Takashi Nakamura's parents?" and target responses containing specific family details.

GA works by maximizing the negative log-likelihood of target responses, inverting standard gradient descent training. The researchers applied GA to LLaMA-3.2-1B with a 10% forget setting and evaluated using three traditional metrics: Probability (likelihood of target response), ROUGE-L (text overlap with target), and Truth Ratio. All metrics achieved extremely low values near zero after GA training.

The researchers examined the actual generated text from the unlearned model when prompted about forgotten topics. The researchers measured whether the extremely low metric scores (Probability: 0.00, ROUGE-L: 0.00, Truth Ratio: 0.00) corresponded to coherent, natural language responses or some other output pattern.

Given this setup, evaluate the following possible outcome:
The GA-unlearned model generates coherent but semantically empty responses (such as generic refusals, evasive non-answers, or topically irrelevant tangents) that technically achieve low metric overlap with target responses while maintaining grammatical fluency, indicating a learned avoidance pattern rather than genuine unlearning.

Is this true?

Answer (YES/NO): NO